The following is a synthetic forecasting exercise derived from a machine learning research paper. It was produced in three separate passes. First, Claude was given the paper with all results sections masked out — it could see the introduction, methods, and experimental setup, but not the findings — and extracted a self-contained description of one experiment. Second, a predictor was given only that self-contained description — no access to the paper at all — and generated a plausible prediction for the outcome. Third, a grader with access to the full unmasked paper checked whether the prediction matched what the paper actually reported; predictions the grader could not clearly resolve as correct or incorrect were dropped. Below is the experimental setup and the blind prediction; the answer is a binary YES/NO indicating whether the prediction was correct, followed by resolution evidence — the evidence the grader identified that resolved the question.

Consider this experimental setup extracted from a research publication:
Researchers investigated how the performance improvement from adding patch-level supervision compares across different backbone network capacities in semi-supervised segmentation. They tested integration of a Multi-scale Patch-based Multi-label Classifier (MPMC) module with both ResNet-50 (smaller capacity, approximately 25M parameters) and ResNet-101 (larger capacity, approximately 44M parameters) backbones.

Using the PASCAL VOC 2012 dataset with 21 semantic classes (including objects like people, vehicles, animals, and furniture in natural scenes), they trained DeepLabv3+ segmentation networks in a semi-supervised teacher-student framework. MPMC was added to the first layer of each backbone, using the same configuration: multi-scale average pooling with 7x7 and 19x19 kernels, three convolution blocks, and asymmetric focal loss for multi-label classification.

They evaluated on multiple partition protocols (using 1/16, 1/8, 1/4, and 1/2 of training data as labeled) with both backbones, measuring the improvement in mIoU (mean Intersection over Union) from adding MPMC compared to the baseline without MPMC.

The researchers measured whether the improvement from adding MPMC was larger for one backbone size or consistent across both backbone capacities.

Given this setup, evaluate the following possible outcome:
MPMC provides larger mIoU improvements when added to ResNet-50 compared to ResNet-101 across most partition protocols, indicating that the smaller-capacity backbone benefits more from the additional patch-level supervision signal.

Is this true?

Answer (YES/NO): NO